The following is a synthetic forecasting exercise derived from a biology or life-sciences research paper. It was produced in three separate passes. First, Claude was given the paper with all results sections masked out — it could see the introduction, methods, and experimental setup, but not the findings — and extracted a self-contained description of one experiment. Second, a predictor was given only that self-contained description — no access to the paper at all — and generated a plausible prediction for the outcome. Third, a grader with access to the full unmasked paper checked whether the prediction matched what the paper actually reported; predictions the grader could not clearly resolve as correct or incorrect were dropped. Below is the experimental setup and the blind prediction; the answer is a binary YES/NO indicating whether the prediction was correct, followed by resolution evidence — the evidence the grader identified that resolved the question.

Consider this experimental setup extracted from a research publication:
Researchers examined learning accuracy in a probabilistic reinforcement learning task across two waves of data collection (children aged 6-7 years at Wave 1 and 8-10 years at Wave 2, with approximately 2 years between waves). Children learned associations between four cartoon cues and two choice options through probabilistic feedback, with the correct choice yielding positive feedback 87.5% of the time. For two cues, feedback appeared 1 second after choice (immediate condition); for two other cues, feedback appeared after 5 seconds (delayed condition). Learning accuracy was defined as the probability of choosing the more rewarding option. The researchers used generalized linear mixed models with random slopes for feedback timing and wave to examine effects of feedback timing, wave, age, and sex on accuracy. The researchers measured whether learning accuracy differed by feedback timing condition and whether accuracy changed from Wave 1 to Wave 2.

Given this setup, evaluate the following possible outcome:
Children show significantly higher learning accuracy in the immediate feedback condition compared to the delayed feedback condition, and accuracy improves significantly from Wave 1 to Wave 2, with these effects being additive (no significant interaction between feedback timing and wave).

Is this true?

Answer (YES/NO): NO